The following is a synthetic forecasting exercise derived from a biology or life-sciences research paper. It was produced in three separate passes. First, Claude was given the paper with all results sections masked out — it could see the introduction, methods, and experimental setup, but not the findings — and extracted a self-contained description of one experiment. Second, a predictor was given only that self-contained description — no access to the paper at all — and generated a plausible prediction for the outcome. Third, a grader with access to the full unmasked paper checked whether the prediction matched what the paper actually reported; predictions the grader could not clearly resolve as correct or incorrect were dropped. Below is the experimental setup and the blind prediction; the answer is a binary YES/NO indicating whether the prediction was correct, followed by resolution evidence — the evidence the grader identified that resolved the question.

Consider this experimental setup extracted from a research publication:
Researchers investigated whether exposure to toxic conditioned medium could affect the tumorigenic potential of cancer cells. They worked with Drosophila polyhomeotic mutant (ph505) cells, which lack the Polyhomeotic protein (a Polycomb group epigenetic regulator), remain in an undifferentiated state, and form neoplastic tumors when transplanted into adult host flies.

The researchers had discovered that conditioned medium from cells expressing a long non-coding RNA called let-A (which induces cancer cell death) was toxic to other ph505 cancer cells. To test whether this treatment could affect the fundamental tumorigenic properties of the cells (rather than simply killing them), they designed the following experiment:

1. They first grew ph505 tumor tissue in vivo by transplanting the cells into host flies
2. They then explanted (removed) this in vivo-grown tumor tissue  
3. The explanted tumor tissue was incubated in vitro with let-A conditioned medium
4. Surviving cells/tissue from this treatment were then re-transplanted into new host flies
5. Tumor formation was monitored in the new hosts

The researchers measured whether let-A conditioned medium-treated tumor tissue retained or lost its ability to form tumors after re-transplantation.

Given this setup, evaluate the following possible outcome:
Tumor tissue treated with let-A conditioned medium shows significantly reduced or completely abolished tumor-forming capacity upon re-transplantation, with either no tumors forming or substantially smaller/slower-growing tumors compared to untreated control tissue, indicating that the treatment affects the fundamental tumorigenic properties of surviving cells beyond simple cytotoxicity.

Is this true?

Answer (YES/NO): YES